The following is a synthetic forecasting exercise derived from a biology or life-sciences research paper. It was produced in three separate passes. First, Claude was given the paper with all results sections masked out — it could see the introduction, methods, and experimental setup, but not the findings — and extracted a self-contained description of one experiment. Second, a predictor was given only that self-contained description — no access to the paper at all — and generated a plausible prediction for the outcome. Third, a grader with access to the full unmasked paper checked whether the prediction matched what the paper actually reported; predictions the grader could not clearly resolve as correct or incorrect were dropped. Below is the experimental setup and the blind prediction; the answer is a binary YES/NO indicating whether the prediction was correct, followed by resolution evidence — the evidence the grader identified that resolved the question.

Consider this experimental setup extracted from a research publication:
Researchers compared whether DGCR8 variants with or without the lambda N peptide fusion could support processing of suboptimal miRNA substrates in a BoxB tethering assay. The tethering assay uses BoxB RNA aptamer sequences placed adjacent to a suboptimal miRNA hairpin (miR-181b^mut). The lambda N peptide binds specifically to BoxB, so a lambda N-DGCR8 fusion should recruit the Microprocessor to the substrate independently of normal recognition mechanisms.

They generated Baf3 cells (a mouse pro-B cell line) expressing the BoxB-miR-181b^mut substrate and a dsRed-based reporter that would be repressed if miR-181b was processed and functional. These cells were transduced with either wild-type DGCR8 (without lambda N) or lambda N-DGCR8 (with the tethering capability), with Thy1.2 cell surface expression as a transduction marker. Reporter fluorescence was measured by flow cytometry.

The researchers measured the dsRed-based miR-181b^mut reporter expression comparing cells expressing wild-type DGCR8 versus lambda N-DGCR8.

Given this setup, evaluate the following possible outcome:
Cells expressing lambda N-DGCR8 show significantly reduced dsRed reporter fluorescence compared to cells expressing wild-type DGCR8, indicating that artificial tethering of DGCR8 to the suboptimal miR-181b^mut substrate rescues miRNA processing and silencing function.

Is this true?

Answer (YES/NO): YES